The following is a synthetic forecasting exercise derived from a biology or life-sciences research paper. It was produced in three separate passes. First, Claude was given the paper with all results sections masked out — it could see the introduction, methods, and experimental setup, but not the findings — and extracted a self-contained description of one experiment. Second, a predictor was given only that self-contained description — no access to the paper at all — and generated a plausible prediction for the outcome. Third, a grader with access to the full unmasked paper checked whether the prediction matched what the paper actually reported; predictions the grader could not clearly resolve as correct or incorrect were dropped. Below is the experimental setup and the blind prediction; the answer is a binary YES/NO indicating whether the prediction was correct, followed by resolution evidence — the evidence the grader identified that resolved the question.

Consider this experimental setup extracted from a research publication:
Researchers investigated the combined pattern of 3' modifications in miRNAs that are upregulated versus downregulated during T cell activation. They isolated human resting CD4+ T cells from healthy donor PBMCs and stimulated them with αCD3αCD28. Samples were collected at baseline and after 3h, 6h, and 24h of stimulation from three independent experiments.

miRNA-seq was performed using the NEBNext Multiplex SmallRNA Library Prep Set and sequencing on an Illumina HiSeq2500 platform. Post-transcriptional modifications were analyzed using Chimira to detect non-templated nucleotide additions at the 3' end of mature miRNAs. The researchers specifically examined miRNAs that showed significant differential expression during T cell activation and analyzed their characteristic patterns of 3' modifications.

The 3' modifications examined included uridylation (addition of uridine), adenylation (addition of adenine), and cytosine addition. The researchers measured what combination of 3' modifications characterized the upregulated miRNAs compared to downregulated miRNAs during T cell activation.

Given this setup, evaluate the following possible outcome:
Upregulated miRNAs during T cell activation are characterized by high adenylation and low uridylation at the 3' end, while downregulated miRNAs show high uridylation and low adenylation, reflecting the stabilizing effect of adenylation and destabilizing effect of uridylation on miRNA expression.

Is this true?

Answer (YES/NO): NO